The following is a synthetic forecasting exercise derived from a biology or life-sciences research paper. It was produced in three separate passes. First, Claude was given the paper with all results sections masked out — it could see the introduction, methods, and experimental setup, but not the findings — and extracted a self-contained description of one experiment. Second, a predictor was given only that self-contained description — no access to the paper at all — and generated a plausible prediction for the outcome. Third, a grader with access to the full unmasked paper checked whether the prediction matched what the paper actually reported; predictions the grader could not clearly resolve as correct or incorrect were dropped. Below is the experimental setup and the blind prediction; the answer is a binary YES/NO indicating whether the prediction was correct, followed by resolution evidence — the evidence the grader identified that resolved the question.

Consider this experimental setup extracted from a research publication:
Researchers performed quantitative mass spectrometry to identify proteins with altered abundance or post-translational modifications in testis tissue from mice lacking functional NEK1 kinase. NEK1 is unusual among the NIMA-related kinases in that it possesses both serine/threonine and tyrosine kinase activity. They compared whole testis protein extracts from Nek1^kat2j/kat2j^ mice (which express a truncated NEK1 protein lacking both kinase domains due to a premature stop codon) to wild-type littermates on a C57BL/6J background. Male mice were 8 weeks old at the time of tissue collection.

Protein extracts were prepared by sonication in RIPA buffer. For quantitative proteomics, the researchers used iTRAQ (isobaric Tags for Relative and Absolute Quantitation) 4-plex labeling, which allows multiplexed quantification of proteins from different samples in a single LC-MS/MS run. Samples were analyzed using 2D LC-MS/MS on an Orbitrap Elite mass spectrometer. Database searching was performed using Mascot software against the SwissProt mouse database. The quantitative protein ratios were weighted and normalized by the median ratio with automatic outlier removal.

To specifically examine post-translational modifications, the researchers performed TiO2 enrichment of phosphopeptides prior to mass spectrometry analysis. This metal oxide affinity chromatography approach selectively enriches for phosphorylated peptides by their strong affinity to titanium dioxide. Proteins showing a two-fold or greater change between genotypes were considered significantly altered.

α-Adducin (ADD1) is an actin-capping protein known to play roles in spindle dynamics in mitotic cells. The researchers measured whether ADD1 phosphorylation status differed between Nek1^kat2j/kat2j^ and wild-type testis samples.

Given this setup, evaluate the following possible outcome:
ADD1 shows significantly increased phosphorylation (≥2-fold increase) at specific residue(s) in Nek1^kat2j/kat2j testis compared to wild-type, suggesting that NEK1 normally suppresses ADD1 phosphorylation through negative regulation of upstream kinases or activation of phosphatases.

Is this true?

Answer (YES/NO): YES